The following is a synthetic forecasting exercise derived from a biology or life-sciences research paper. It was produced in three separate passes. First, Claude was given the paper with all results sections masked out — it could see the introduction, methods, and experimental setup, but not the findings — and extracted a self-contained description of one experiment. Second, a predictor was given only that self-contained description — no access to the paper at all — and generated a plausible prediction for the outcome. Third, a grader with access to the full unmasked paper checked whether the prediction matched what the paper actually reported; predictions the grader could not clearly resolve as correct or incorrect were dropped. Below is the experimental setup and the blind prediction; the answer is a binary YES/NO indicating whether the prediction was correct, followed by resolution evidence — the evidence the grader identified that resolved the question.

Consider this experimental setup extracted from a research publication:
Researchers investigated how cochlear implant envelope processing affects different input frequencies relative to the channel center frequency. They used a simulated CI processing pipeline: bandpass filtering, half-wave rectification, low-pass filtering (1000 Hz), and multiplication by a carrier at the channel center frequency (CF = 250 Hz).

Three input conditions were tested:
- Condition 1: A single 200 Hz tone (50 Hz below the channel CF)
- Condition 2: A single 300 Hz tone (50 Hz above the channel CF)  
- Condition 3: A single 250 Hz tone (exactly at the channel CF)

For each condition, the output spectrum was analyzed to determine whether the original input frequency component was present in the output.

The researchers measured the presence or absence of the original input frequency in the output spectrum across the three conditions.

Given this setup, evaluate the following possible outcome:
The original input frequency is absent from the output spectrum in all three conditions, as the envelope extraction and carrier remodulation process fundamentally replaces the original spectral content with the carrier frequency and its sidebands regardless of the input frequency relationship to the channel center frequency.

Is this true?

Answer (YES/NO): NO